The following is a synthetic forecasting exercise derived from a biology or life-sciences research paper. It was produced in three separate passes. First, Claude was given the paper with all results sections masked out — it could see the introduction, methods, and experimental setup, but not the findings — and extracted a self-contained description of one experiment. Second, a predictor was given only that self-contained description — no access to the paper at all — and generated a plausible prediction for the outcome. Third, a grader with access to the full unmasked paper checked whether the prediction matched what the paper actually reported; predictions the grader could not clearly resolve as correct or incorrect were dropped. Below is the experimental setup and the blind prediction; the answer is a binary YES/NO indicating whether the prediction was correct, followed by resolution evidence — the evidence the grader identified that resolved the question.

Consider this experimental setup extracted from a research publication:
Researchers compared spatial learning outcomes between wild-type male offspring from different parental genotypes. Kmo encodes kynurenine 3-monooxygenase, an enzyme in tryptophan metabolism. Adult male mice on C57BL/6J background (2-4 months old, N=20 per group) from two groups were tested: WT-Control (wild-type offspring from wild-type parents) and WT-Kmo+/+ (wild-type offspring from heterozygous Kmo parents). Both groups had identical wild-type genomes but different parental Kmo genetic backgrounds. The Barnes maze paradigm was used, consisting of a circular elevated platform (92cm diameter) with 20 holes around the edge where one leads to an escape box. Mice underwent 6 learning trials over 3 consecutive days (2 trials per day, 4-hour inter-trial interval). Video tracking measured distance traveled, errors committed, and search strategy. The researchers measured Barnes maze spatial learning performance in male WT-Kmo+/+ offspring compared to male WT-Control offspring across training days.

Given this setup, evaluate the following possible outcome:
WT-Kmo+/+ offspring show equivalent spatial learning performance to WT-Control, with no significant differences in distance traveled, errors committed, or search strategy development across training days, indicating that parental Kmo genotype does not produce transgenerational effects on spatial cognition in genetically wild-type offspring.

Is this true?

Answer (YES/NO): NO